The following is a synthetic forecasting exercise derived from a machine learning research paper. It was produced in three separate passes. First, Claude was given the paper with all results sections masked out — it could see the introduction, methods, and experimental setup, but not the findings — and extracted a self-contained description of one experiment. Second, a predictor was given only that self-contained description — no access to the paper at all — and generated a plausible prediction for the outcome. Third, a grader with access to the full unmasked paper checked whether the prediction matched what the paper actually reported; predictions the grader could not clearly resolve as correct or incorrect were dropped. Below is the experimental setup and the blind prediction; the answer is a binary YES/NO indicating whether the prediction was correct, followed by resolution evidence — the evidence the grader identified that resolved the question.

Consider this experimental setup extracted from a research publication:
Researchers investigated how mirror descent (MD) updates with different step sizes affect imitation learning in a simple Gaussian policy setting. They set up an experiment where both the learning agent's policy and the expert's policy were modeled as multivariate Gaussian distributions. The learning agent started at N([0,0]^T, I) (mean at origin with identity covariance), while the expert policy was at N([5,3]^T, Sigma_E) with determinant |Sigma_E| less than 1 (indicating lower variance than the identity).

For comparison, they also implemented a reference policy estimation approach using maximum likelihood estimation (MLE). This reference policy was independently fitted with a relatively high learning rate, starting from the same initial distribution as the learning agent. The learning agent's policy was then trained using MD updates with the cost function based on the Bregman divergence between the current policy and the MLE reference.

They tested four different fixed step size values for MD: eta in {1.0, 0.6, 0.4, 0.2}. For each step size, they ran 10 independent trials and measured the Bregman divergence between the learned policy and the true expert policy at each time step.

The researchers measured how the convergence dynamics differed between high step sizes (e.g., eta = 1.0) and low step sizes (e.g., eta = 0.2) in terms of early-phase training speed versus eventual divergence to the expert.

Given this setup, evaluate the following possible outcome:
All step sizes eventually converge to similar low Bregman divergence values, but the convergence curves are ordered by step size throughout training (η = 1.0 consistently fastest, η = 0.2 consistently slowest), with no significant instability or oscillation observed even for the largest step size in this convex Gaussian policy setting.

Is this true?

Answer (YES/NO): NO